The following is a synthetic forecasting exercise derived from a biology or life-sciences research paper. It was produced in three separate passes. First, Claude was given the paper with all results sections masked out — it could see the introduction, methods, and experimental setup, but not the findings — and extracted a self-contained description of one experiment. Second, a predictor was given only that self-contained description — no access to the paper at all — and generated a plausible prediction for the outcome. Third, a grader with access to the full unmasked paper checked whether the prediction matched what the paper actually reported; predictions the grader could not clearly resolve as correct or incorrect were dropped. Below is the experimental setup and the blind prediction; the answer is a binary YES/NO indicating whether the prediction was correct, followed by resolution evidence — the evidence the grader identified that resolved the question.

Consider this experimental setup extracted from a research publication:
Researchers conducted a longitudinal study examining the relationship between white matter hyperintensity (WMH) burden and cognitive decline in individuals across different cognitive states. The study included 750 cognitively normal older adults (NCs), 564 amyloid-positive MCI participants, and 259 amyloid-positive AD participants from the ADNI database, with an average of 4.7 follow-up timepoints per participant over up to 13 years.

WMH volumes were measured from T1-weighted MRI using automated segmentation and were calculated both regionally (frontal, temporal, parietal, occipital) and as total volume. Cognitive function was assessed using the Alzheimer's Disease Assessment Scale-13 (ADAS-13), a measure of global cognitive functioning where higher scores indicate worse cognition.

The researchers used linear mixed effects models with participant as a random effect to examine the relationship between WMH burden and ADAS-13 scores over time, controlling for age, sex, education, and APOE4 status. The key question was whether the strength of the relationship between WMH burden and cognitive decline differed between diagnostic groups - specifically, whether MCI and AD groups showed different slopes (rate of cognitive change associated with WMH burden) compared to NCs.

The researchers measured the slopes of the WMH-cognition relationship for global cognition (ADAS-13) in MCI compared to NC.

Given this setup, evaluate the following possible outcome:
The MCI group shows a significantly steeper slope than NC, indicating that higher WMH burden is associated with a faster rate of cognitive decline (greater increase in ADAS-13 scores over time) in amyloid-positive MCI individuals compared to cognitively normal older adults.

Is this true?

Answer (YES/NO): YES